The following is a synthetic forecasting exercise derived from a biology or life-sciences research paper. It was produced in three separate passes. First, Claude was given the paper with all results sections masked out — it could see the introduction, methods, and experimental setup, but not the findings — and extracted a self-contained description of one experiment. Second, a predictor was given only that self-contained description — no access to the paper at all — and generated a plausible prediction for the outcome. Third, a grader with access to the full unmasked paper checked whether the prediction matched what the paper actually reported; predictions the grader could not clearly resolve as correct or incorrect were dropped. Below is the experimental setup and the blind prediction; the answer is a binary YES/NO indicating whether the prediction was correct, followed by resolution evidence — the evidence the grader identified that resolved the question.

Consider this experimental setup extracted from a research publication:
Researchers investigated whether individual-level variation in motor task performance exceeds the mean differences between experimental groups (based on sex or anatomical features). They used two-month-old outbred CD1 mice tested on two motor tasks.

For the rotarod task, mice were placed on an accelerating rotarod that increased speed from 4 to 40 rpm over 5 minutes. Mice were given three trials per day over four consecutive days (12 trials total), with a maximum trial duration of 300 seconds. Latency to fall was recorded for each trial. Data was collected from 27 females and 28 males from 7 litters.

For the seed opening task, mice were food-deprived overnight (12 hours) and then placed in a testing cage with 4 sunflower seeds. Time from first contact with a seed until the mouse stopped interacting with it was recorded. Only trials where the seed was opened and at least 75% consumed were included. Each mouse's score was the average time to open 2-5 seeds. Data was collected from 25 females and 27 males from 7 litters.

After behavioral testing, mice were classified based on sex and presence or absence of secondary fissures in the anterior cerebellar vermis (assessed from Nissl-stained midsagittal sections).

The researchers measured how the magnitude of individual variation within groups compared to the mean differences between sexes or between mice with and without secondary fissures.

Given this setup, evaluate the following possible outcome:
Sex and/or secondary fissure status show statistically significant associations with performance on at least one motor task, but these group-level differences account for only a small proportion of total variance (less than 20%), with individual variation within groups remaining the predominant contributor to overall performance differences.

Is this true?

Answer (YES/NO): NO